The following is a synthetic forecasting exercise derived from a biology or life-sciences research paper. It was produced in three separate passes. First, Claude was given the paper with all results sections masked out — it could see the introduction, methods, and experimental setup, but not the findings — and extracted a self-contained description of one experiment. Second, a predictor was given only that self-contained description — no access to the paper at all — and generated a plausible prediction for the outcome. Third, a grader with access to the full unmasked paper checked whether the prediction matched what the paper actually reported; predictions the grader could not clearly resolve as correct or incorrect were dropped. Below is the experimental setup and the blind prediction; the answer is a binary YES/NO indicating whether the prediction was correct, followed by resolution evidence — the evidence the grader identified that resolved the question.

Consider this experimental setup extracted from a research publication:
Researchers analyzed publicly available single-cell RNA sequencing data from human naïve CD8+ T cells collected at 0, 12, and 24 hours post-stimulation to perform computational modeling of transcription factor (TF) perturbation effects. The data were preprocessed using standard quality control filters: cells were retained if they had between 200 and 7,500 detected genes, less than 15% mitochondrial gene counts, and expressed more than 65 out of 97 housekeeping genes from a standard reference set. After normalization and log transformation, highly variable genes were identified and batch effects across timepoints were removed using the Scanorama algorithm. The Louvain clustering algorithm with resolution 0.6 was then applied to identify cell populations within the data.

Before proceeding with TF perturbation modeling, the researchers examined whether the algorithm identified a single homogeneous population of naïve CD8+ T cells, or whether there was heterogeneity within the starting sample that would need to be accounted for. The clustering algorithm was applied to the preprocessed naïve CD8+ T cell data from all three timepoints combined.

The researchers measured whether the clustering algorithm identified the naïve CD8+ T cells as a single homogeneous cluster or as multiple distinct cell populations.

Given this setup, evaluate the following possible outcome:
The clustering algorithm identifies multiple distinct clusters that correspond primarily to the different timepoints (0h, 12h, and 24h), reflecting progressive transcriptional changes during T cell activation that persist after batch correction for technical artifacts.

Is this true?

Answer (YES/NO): NO